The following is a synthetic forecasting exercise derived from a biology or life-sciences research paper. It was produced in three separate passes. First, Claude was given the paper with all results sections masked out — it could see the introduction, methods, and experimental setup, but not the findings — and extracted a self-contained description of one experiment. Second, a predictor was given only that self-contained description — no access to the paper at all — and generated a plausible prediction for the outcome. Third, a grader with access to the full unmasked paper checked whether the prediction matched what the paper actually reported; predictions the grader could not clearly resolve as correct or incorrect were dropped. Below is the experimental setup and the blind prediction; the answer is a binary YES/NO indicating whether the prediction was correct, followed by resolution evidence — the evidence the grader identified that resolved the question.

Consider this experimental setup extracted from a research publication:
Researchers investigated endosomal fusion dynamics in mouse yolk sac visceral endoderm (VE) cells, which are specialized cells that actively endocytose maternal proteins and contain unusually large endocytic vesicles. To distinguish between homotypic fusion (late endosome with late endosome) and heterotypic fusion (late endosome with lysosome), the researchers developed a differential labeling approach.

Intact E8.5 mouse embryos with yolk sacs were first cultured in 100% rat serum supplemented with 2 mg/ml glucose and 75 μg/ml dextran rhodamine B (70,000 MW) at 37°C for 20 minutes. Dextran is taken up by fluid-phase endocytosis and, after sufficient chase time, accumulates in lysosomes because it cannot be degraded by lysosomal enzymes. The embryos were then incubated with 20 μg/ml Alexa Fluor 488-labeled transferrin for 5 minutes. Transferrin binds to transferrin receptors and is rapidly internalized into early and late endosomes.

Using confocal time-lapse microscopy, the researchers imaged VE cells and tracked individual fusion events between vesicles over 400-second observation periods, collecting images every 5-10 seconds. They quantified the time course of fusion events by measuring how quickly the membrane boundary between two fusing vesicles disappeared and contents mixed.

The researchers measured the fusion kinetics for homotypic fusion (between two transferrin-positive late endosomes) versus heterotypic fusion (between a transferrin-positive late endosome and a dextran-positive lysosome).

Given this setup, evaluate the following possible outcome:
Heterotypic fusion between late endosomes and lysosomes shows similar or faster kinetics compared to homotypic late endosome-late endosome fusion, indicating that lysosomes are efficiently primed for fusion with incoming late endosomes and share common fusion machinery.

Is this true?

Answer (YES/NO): NO